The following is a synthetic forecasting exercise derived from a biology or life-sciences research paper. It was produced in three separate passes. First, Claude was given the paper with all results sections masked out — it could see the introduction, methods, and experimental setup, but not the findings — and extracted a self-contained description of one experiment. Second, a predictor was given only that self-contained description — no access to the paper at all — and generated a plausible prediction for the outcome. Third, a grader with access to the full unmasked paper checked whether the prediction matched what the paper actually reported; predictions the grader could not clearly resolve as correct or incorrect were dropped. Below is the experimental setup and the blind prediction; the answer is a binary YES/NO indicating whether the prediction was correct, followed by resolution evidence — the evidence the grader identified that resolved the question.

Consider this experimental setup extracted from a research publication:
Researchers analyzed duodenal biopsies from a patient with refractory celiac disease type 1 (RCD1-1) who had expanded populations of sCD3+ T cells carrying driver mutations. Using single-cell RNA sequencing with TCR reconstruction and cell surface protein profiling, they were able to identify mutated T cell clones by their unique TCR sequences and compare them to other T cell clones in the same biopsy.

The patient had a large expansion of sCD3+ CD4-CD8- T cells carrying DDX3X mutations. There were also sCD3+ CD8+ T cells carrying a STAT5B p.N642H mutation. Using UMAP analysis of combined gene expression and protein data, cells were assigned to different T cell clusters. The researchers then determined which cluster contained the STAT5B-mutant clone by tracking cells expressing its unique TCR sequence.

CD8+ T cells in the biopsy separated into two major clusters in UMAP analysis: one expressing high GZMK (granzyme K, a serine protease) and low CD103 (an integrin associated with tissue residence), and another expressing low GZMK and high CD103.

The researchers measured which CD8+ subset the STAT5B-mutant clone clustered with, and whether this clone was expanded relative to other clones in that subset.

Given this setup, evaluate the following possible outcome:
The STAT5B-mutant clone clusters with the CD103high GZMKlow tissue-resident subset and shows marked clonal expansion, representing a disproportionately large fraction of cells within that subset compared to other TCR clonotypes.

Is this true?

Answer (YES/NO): YES